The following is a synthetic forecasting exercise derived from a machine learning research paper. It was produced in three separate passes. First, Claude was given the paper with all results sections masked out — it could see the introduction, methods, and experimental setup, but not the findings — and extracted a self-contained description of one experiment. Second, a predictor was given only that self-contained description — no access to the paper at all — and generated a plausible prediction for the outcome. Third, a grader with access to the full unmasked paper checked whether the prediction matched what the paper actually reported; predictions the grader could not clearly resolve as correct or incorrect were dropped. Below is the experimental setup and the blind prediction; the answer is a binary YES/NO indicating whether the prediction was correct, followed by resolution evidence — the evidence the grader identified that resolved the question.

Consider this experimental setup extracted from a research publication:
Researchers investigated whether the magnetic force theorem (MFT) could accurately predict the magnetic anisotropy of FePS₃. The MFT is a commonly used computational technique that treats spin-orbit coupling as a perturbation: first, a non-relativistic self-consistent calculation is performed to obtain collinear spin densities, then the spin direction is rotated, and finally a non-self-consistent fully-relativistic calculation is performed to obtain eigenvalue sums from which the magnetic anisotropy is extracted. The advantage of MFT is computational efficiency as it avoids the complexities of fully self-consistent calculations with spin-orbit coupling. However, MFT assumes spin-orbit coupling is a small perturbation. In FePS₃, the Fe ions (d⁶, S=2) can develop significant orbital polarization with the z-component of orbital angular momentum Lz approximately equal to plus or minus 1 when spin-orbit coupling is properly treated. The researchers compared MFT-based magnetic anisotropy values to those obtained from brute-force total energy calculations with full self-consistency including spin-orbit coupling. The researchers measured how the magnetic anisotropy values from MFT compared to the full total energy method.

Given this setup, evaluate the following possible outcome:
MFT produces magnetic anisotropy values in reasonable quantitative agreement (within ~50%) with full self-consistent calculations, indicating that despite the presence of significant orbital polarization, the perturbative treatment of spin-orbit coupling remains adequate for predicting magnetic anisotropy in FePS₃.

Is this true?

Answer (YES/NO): NO